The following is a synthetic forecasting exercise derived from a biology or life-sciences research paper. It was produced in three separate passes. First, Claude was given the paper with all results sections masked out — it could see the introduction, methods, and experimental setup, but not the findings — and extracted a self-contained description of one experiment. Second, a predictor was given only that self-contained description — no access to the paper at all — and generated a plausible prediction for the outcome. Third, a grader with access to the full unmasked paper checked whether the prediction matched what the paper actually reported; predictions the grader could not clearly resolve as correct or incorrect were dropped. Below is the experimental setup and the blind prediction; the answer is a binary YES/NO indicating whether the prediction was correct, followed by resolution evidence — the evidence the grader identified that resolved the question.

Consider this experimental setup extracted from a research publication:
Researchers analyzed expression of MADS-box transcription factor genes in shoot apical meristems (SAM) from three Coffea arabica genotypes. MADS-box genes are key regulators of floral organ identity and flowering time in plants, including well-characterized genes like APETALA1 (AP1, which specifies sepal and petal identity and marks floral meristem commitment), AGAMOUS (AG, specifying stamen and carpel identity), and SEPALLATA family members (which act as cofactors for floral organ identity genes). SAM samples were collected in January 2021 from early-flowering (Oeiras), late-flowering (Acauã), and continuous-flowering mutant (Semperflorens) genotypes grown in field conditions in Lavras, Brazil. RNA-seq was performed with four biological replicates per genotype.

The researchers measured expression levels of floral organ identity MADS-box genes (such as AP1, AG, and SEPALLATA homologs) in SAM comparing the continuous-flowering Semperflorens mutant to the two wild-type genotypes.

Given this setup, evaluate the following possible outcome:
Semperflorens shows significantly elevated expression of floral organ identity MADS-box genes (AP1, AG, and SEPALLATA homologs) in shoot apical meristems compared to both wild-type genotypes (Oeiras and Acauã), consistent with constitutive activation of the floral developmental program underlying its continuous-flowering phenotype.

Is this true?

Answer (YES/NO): NO